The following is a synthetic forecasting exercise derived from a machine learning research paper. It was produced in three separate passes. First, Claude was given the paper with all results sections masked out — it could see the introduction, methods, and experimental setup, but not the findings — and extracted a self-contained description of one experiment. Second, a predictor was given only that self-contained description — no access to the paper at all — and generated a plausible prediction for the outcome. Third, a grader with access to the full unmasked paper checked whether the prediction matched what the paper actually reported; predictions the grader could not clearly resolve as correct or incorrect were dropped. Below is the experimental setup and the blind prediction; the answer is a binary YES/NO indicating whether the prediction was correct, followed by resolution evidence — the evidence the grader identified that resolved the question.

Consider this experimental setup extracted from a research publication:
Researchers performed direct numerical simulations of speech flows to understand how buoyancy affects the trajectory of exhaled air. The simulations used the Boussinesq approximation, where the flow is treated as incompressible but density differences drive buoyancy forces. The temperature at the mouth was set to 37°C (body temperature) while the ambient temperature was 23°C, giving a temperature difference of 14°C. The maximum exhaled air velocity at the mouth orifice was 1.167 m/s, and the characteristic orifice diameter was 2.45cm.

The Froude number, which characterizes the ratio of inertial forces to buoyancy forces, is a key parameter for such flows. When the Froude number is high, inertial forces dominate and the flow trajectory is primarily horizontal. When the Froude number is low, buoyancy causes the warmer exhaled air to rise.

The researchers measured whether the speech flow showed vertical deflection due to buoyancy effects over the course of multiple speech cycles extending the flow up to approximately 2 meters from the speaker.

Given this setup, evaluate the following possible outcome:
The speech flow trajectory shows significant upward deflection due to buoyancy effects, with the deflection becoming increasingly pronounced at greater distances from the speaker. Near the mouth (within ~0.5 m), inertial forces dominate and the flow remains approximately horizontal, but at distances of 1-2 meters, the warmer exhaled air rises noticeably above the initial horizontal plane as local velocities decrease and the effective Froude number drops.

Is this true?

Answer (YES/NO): NO